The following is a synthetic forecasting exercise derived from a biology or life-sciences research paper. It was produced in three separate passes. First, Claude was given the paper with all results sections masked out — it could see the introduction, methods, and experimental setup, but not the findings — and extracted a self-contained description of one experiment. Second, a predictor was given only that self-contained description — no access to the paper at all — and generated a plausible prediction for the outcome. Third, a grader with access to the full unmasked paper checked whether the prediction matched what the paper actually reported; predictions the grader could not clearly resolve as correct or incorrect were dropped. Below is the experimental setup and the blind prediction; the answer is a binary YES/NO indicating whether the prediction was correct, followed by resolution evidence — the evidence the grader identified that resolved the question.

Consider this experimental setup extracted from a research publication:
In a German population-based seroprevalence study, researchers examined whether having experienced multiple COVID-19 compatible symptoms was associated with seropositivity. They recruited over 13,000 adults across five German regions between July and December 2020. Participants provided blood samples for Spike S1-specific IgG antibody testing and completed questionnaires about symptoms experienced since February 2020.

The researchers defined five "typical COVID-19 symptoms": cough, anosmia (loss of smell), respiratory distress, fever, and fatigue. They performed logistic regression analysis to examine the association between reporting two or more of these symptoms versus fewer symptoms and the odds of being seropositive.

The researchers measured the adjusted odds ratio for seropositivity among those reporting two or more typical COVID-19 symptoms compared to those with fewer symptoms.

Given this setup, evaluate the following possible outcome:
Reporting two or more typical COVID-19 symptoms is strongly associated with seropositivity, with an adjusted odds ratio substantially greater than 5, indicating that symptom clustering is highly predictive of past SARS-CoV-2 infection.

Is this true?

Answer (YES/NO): NO